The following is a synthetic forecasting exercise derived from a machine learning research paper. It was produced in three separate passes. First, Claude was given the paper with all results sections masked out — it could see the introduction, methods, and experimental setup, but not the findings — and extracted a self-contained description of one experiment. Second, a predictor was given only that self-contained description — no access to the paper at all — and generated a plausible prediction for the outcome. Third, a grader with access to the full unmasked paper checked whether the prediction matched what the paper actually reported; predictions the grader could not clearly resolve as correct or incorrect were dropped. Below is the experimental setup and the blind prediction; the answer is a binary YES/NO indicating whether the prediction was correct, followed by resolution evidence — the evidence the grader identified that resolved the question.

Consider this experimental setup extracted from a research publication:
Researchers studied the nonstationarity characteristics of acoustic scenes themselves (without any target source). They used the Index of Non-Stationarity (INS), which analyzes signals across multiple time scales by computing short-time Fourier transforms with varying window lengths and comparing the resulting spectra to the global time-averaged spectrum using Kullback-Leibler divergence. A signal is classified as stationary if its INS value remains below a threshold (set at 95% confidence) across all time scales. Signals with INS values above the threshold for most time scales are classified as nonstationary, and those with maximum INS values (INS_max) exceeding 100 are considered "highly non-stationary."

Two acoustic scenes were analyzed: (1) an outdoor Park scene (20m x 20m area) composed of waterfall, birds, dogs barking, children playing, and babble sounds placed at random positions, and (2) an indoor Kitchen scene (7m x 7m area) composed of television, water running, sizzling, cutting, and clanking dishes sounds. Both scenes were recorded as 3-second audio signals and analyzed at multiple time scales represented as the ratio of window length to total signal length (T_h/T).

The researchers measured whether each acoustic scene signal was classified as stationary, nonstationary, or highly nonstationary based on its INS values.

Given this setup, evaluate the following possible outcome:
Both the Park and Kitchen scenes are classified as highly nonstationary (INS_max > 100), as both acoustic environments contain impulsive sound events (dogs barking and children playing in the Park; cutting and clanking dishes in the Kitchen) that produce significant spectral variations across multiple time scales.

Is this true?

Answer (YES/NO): NO